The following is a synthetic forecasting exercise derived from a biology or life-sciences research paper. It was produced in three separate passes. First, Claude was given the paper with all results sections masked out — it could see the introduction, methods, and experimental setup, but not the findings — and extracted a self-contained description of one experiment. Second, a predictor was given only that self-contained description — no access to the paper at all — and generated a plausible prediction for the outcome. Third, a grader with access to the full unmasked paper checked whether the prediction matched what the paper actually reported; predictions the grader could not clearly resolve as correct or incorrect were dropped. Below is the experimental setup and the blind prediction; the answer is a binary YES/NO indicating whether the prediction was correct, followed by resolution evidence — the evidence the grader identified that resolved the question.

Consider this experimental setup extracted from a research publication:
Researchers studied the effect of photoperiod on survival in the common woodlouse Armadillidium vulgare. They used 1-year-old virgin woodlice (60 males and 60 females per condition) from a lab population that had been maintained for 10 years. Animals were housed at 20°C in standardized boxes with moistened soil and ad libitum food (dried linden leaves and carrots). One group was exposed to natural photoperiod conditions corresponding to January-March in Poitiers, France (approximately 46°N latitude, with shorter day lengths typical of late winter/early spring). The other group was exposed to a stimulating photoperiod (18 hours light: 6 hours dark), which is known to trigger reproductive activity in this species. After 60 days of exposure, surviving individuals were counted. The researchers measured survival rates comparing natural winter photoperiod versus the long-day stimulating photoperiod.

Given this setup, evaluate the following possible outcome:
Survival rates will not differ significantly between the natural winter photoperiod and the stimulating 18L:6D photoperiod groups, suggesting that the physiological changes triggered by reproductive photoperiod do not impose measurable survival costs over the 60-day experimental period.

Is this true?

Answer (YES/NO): YES